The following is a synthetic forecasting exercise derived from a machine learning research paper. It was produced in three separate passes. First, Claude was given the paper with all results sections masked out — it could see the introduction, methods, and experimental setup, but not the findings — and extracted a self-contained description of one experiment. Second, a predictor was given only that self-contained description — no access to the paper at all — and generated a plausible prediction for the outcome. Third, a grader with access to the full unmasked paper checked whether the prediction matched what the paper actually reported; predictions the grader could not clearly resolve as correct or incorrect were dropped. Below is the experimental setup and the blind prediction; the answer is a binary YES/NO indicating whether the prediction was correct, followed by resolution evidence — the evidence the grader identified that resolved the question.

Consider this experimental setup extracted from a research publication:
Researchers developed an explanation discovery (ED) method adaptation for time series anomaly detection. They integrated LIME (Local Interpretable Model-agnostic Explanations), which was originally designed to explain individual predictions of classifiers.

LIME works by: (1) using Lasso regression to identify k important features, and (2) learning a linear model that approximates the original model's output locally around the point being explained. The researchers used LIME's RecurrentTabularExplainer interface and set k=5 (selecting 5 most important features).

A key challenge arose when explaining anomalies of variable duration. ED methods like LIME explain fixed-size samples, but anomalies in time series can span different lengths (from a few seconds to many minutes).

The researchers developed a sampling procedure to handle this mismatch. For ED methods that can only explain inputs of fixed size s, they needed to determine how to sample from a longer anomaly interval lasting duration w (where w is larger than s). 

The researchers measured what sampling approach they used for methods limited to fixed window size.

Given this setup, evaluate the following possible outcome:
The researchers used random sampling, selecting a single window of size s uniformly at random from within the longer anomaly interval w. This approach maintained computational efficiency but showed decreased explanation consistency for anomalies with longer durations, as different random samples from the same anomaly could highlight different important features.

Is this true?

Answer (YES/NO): NO